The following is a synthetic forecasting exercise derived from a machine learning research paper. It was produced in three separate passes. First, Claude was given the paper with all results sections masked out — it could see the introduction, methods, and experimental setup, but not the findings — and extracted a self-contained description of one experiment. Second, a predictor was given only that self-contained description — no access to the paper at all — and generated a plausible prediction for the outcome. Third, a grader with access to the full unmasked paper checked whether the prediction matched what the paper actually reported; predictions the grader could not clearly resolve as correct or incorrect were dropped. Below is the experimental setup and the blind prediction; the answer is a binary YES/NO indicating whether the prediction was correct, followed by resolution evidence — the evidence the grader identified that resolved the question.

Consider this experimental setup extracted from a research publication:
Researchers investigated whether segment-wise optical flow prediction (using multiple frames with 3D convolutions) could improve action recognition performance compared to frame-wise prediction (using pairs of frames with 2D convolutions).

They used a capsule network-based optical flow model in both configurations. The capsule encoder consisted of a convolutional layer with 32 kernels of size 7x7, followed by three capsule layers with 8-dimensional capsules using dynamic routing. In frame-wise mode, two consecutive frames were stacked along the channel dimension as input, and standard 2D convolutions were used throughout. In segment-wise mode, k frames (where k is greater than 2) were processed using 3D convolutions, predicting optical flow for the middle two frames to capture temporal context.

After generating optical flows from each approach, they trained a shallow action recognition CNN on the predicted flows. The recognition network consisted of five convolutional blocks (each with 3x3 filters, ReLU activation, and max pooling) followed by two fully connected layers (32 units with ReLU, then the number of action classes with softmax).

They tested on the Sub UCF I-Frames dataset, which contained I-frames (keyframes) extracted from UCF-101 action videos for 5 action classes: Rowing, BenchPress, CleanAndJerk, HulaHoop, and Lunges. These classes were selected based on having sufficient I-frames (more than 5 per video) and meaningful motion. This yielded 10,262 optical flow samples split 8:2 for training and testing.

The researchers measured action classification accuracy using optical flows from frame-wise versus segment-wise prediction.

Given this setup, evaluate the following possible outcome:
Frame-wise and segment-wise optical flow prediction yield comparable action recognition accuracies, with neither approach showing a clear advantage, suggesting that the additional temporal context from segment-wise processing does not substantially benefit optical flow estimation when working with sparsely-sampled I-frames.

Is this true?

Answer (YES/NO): NO